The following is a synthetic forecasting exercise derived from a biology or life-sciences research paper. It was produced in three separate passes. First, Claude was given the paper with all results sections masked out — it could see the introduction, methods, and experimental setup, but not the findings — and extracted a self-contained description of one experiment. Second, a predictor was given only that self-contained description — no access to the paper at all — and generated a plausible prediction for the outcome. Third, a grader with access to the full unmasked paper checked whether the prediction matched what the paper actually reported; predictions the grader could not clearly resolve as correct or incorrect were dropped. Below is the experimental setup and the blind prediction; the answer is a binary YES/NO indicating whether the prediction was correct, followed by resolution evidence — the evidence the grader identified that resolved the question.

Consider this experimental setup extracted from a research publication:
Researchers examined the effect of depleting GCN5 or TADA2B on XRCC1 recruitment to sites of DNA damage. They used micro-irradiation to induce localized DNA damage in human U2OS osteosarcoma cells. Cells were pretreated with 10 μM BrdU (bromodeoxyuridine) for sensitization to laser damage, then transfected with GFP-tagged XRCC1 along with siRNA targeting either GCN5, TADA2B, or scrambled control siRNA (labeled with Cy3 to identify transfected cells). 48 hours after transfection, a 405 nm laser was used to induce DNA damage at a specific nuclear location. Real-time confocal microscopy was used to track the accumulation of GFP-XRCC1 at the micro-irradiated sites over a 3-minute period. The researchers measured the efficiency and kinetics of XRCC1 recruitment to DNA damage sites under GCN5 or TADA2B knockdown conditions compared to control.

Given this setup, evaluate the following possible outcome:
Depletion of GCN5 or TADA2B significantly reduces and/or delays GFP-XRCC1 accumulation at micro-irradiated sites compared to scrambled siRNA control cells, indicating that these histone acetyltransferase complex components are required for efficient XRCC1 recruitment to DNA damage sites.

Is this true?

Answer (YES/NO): YES